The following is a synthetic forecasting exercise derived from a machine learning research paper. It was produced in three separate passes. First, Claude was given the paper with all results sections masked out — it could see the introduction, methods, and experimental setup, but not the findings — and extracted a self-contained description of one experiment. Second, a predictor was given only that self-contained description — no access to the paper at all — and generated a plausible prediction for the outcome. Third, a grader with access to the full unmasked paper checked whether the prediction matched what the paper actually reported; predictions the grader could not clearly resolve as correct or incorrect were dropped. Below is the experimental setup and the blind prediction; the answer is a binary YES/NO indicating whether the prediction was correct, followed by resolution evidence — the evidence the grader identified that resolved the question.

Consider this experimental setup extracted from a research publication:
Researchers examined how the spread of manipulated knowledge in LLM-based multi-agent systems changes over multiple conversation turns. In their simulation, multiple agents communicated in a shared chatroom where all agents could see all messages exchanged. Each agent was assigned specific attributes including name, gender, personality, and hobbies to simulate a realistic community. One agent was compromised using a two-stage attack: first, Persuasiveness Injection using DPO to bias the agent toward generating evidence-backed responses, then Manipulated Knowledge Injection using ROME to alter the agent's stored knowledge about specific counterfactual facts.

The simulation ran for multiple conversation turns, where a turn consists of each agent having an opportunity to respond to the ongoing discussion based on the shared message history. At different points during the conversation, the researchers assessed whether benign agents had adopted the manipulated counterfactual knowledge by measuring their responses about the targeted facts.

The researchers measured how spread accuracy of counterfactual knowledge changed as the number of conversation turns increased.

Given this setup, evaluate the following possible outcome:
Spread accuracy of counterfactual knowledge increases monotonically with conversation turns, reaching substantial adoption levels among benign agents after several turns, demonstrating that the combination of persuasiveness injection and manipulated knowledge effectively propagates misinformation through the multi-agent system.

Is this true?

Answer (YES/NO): YES